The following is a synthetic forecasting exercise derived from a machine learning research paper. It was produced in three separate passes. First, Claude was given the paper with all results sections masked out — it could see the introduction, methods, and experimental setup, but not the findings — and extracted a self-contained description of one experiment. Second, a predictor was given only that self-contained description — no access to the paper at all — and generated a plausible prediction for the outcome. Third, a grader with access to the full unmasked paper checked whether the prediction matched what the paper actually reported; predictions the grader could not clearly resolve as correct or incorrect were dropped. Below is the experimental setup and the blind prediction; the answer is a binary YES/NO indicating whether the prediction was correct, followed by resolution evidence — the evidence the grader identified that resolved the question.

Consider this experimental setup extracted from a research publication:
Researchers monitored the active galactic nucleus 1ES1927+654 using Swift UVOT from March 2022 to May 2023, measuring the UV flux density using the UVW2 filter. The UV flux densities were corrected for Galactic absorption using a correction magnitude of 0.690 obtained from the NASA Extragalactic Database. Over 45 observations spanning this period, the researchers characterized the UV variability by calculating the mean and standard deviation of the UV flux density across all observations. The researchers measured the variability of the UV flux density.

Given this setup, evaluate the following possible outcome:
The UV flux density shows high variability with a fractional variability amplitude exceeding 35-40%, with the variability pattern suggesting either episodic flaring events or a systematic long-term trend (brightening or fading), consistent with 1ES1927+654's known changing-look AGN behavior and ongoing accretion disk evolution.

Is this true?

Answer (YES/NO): NO